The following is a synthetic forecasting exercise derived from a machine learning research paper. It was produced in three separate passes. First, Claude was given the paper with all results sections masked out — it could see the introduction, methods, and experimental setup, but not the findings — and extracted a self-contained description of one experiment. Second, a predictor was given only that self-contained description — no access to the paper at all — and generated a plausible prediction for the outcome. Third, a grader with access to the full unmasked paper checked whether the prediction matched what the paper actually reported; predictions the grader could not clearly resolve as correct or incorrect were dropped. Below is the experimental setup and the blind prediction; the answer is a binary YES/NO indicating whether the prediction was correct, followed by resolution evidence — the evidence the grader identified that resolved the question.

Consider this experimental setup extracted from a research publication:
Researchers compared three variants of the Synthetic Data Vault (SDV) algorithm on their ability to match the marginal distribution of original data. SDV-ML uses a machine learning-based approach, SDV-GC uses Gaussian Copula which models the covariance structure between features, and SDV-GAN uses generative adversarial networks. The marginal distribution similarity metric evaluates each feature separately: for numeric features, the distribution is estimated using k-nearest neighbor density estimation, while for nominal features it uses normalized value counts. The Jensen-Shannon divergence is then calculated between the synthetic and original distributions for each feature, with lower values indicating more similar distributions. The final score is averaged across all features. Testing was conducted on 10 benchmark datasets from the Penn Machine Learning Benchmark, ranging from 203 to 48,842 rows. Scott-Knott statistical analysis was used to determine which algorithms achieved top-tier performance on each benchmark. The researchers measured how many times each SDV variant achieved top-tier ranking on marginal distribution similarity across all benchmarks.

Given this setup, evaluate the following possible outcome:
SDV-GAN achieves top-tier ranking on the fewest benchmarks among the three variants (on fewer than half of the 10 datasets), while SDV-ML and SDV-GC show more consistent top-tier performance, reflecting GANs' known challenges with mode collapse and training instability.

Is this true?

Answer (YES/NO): NO